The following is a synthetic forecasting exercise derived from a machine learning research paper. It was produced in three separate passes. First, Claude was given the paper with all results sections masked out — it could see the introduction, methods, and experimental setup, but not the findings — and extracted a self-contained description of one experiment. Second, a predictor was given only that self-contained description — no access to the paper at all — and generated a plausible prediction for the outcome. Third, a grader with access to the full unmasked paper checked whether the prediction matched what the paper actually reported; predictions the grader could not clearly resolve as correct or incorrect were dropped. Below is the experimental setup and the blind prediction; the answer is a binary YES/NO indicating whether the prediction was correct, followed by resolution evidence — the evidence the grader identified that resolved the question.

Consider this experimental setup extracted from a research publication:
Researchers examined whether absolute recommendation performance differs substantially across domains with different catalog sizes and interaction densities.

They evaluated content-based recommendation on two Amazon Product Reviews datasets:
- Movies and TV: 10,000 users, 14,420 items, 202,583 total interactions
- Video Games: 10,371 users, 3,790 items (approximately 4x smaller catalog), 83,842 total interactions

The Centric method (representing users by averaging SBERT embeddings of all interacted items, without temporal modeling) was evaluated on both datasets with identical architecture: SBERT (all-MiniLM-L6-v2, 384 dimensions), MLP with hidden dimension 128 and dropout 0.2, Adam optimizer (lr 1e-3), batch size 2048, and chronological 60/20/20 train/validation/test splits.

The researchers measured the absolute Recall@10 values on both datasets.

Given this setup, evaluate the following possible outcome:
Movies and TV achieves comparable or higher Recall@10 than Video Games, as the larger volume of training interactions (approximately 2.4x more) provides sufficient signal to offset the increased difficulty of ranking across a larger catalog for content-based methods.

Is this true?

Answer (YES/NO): NO